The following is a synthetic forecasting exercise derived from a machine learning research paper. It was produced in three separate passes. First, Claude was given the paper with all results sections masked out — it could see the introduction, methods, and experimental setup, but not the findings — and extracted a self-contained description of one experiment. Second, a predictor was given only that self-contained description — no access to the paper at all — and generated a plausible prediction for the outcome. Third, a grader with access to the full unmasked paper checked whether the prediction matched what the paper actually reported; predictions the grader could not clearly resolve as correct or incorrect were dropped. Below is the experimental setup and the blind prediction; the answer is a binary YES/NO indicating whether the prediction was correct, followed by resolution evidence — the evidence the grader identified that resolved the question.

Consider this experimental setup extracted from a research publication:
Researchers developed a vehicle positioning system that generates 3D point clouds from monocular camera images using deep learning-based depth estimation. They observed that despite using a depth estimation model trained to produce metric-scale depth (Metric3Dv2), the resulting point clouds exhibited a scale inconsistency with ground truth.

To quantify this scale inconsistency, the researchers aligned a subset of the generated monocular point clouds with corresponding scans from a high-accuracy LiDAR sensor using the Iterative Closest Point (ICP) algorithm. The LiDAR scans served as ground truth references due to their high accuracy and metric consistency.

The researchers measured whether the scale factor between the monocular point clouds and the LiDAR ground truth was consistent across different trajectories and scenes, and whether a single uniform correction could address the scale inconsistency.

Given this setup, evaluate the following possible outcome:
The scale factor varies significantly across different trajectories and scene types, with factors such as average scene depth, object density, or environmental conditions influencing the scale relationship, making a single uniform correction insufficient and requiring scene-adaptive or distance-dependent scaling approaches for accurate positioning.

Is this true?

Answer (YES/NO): NO